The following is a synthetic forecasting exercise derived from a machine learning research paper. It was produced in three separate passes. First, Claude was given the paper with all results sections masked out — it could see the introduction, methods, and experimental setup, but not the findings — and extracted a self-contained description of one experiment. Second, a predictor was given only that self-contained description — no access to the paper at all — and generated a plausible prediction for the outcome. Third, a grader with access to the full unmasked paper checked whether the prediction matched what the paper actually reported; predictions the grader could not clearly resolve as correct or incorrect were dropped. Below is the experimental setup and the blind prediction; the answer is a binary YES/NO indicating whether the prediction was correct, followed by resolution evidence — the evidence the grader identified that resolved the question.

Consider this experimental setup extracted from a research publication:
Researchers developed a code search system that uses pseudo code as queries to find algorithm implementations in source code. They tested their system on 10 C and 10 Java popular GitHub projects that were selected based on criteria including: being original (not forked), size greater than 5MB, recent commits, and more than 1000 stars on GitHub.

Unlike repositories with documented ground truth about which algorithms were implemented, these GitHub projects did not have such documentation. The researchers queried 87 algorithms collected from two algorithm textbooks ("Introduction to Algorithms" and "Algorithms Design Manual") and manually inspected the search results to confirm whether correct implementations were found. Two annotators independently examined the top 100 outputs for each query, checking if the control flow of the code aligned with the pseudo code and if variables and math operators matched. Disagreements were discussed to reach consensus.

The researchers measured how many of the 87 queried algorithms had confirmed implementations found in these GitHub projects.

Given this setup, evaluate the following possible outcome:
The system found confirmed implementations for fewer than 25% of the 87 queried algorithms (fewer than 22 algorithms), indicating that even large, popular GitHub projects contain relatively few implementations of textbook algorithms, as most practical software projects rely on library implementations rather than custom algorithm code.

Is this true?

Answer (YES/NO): NO